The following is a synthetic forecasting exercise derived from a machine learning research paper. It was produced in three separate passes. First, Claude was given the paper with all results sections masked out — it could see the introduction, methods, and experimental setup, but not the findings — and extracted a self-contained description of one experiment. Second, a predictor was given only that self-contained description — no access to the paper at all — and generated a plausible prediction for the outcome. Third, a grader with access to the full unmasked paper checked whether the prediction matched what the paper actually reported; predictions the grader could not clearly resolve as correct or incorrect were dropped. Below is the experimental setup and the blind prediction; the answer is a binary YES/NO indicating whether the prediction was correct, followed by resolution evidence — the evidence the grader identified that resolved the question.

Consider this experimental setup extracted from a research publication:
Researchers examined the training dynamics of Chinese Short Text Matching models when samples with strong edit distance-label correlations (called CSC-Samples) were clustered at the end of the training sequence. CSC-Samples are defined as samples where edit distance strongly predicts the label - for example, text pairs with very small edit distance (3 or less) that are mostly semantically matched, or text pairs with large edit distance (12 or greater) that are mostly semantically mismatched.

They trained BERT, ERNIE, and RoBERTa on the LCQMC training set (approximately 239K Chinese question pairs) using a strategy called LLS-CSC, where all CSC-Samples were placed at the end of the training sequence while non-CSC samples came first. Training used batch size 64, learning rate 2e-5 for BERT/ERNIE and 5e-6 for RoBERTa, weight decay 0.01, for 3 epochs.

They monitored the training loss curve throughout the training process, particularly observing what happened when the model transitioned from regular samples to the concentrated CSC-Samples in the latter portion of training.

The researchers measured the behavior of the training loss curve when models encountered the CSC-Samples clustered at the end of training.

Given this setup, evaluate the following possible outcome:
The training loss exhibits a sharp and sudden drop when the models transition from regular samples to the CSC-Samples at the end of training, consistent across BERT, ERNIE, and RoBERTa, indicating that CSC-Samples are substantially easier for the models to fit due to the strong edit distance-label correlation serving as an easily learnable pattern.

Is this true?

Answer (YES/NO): YES